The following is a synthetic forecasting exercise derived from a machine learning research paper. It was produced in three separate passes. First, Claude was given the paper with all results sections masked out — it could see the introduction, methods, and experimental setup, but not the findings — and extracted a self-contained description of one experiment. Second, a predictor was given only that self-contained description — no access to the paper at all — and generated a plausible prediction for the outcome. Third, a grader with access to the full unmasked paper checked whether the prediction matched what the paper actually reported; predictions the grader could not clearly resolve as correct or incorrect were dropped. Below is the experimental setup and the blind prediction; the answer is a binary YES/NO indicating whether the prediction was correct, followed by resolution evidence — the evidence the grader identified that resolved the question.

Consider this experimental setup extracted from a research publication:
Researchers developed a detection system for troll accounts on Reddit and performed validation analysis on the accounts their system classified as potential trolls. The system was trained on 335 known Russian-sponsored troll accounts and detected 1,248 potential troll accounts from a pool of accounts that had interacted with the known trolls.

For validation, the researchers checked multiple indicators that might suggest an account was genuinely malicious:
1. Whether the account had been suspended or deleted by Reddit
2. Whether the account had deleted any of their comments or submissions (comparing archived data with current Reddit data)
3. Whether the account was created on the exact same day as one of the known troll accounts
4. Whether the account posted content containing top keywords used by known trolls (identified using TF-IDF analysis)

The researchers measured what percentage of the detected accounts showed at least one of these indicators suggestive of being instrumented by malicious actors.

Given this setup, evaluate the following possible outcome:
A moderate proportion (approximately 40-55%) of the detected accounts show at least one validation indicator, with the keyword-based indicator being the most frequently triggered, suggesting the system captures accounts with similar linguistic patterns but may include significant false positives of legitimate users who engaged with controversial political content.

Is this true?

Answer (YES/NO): NO